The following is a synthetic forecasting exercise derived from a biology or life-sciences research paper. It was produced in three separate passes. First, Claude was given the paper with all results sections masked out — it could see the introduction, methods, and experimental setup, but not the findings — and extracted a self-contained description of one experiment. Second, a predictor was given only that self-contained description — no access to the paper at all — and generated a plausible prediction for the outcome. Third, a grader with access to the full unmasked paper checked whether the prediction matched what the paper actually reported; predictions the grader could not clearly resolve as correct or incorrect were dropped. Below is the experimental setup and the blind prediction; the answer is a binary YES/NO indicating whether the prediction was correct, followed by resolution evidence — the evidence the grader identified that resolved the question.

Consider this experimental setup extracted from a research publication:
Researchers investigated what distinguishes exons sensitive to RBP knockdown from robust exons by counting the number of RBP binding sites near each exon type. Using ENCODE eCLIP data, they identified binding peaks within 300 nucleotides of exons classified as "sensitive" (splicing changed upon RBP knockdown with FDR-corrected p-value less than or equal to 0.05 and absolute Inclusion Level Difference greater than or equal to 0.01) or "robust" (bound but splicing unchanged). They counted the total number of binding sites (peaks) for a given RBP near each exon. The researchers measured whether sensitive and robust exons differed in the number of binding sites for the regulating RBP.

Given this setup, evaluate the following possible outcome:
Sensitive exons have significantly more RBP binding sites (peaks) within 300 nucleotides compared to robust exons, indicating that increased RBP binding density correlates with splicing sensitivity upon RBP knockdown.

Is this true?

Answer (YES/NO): YES